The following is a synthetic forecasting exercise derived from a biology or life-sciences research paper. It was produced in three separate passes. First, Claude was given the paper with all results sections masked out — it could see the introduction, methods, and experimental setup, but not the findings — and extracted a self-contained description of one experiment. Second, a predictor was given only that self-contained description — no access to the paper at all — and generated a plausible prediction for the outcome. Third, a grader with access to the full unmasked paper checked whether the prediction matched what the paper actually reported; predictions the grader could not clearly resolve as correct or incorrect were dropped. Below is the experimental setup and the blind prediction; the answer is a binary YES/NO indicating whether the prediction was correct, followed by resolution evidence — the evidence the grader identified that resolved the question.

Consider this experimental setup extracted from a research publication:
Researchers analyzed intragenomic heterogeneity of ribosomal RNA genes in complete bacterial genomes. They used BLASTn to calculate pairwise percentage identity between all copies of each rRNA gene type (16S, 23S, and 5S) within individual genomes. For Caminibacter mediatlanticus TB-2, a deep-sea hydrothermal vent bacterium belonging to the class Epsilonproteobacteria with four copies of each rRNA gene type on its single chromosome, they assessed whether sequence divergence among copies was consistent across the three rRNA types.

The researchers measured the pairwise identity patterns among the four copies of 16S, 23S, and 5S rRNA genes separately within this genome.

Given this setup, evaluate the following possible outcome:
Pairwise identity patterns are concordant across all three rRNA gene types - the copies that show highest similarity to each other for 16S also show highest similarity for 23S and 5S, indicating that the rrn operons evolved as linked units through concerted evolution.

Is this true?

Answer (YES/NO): NO